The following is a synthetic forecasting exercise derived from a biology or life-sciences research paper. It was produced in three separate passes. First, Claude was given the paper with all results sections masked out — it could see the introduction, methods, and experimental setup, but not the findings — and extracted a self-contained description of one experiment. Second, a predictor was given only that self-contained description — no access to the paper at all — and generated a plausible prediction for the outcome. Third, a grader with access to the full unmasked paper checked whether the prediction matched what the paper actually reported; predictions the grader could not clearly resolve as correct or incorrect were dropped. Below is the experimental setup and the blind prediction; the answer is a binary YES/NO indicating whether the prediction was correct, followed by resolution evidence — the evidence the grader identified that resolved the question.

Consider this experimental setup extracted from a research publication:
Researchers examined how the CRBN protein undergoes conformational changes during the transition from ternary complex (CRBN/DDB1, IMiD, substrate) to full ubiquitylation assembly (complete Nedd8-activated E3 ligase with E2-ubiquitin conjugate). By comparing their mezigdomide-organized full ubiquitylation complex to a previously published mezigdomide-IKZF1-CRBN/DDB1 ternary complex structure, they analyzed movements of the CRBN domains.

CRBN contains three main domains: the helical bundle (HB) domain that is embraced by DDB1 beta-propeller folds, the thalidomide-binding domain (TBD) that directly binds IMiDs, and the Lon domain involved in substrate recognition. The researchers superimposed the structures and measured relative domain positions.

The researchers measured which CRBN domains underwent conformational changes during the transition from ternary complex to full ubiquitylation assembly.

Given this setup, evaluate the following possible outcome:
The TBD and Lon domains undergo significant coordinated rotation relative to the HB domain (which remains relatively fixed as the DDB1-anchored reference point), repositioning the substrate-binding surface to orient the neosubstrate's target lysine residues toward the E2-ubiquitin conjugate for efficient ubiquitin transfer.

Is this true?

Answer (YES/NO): YES